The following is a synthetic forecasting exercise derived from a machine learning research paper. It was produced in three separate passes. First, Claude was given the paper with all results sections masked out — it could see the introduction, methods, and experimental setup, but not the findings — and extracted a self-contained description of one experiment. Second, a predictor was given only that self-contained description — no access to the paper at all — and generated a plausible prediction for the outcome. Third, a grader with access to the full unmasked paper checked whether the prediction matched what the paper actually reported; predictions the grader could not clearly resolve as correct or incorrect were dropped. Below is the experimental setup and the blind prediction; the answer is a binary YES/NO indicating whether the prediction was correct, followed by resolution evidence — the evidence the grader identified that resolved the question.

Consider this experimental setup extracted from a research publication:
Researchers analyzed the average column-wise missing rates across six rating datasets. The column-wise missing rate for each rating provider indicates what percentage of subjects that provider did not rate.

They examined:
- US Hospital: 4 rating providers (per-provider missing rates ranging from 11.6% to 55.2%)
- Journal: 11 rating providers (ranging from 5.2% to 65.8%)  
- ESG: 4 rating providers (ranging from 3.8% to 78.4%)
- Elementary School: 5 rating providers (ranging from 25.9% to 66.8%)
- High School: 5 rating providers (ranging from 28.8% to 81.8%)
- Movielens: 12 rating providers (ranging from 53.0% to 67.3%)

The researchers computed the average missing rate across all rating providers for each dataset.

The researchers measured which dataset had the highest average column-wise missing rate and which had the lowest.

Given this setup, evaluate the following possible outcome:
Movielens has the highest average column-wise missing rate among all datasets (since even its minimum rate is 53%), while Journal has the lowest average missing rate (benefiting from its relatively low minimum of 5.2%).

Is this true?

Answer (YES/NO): NO